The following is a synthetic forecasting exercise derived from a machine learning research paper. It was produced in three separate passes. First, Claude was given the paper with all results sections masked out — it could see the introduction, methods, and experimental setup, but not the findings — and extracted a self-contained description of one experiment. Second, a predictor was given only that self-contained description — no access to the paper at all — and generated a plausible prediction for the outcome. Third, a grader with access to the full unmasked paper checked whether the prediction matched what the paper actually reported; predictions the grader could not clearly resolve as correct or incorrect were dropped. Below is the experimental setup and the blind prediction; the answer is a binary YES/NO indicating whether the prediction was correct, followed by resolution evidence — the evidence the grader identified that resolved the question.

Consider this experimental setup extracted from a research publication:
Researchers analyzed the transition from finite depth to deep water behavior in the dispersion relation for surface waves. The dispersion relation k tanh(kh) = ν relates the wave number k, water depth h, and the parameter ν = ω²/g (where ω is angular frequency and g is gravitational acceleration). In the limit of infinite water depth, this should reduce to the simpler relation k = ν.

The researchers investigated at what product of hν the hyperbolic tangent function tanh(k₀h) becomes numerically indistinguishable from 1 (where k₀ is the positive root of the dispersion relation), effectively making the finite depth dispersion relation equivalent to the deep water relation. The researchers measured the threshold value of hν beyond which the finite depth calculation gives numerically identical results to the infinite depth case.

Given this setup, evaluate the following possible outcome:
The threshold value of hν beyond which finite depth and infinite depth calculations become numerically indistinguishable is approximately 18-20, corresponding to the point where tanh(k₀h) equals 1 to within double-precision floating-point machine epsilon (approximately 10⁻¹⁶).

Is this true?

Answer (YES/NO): NO